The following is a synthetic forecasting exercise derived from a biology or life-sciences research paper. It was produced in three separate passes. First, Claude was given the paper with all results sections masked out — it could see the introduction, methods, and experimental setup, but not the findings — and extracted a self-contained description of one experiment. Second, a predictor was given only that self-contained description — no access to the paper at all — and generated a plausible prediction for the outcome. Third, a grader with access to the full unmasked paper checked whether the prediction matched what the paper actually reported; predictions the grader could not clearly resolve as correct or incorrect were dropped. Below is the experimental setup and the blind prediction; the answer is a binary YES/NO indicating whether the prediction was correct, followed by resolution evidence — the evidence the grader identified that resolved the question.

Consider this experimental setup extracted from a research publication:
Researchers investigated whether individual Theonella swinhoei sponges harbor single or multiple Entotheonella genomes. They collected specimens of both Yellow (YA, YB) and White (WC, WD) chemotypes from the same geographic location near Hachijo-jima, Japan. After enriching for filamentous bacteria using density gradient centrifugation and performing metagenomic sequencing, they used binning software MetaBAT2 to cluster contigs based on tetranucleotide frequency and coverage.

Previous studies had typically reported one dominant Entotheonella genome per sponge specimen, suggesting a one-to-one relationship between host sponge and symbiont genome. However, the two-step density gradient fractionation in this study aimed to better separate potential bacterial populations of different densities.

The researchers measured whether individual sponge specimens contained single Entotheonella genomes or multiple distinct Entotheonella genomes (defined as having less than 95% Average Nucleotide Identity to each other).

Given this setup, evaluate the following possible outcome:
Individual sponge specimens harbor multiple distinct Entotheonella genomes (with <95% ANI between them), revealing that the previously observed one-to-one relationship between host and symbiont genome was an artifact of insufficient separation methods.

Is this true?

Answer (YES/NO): NO